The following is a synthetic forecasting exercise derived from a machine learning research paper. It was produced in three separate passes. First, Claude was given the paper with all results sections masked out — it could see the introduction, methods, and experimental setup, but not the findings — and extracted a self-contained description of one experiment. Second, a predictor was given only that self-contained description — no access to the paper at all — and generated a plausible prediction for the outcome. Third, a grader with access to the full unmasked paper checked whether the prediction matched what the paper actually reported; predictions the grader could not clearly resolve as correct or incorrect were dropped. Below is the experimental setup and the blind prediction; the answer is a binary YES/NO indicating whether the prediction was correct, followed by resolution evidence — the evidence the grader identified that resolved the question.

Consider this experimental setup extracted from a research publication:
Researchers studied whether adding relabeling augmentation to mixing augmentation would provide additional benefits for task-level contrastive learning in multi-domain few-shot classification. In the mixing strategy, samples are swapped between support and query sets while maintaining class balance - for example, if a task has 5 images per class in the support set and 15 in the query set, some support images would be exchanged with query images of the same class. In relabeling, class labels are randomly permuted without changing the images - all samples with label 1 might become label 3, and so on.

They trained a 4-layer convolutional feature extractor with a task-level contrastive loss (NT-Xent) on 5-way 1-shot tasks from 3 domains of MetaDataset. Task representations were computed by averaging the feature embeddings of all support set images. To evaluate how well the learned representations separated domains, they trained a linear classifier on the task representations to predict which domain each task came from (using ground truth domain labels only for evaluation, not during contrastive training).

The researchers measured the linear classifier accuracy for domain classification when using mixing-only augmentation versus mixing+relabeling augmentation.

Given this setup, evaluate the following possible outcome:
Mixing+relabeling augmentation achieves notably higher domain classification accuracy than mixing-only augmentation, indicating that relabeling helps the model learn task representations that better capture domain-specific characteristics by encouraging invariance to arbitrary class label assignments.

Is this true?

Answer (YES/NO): NO